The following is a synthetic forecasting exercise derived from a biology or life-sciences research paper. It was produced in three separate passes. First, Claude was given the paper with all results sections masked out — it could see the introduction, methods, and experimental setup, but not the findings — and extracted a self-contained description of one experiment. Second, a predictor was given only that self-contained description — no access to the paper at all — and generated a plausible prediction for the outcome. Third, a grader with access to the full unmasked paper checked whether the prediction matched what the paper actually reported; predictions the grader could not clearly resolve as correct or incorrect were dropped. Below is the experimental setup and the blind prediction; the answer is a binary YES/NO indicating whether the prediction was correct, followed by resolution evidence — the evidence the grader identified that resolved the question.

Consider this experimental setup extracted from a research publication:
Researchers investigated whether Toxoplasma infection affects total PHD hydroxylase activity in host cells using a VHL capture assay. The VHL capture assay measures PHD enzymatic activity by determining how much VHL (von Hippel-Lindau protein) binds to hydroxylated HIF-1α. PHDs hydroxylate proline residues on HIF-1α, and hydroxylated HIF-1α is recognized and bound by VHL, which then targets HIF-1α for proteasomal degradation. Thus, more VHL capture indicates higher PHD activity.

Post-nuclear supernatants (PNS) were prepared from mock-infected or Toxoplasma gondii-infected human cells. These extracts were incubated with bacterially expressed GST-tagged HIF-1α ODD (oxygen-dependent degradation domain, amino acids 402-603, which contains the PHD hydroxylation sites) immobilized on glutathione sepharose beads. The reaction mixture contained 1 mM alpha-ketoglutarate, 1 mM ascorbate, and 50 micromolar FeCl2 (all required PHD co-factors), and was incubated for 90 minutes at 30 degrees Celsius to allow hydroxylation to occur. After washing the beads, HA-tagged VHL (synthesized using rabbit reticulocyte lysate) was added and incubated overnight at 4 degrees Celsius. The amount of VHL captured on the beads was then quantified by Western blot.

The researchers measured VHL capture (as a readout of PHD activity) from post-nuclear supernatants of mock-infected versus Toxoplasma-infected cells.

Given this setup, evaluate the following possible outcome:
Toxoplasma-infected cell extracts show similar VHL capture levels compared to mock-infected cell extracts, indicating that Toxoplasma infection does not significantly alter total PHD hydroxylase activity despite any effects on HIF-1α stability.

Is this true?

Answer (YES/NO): NO